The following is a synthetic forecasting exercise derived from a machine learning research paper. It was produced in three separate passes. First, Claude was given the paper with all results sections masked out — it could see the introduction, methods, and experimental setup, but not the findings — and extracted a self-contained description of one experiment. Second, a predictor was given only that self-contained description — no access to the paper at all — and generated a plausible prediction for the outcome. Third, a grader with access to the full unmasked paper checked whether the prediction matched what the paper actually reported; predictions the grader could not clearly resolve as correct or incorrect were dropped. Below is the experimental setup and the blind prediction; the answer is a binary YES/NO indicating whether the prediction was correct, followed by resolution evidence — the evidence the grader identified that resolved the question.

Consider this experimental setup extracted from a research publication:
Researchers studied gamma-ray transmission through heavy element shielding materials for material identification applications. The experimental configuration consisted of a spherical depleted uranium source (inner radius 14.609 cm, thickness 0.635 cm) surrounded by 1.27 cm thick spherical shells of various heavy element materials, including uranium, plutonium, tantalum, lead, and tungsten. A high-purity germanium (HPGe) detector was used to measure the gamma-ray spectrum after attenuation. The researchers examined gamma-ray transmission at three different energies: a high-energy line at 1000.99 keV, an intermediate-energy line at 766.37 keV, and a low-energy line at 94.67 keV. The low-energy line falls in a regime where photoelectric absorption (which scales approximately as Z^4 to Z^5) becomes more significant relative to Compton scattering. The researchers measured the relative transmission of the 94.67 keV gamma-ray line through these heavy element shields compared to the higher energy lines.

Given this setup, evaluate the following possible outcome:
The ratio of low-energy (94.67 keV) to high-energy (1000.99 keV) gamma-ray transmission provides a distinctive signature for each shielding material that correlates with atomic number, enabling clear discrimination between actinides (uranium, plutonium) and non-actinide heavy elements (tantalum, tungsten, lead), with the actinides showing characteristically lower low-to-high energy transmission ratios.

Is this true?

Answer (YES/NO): NO